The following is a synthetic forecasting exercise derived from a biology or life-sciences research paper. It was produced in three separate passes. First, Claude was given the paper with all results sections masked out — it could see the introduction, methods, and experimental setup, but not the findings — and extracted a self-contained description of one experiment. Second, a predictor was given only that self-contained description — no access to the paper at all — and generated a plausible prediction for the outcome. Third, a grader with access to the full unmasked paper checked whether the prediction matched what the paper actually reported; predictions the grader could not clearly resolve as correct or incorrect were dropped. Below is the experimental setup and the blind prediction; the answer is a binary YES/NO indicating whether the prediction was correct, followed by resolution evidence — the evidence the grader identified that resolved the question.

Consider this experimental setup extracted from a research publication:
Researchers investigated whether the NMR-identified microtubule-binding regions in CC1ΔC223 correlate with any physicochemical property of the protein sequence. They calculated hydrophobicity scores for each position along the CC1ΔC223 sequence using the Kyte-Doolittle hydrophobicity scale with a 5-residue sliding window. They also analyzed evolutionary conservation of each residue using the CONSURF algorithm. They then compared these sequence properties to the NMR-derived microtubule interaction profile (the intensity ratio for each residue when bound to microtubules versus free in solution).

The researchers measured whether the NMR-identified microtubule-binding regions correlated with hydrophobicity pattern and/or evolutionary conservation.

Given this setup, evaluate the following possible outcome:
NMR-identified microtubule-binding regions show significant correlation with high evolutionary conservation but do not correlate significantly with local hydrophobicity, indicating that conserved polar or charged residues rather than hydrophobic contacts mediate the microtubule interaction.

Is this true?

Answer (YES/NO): NO